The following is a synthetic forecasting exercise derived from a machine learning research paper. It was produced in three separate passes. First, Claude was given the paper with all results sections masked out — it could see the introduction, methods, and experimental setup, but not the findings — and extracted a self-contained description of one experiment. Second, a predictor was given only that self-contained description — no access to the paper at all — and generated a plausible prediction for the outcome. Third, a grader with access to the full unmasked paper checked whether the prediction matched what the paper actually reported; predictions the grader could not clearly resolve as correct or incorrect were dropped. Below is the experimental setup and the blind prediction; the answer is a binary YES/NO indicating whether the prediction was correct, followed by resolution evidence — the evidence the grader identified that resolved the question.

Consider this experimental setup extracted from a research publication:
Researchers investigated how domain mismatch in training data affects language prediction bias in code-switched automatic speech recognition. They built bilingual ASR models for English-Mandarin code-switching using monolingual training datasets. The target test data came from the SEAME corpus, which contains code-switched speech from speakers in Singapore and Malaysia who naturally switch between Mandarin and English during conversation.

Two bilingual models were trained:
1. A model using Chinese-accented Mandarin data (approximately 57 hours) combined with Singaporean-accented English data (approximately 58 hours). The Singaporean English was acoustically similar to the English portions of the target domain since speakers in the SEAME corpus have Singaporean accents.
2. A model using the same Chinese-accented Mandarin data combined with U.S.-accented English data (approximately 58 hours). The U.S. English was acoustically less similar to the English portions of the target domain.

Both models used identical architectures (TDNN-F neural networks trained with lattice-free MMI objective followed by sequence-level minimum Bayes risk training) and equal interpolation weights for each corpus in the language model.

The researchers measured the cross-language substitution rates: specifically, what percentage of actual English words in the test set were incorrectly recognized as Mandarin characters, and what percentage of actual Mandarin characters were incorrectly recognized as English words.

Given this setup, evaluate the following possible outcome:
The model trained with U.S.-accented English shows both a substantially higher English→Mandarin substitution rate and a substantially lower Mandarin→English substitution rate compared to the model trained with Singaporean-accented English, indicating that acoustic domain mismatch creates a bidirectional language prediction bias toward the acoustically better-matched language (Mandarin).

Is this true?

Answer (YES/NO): YES